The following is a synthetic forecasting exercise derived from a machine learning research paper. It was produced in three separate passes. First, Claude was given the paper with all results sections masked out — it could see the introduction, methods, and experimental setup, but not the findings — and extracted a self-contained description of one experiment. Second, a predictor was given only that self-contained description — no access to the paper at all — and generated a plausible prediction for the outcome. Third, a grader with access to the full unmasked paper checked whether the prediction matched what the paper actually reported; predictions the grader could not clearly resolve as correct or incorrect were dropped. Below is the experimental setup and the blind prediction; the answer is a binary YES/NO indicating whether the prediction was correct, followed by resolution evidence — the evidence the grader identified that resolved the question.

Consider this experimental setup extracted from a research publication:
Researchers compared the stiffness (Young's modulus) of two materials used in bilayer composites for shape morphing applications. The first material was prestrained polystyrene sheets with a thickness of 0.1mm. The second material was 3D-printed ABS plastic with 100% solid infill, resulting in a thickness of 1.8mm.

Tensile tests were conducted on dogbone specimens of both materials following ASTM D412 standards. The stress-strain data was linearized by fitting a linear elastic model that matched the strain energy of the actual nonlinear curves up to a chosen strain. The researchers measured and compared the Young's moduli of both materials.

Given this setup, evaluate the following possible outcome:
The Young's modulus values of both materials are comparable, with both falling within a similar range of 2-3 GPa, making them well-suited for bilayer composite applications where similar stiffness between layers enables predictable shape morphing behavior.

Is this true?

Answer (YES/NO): NO